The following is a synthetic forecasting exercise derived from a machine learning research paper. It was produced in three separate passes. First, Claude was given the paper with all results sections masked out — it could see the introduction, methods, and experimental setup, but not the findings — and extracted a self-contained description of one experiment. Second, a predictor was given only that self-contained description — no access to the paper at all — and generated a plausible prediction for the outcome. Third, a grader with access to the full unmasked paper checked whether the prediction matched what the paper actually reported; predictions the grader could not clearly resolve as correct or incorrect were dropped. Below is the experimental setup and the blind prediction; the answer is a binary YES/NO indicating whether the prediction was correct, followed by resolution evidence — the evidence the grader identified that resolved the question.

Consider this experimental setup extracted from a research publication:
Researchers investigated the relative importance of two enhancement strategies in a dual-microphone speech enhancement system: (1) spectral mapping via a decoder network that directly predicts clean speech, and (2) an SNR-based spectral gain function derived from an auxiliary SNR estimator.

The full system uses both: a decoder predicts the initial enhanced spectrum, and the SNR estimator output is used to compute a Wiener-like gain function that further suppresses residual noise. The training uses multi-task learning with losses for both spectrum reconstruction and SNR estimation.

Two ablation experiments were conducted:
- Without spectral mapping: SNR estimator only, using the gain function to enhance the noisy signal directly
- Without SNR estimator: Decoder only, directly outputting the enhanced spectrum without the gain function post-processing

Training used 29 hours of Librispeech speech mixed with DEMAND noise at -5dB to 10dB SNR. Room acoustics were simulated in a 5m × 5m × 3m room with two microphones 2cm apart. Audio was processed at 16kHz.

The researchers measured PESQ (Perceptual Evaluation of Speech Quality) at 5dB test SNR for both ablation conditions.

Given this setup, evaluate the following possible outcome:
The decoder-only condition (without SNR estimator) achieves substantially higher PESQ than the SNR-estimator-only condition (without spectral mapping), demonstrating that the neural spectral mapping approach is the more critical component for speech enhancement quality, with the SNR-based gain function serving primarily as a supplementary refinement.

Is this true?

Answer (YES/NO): YES